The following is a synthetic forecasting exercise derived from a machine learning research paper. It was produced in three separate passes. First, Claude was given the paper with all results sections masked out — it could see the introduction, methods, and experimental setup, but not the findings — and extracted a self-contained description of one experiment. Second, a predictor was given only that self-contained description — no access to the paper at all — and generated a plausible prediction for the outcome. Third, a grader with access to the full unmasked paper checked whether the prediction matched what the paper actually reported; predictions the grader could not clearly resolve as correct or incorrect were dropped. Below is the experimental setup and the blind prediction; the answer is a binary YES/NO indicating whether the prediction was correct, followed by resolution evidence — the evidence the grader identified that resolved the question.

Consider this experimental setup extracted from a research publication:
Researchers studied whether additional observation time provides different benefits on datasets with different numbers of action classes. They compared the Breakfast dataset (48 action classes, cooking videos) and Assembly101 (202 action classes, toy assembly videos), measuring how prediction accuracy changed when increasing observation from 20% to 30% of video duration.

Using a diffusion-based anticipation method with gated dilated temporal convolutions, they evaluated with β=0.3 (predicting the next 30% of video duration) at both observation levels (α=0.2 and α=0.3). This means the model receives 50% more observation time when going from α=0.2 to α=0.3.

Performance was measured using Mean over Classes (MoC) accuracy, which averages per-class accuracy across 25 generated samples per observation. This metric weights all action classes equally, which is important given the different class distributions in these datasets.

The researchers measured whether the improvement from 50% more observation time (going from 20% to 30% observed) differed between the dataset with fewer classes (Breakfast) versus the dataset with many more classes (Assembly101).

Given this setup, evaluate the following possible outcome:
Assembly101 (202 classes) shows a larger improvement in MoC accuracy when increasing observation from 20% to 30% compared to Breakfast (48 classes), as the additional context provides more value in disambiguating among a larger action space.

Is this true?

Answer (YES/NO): NO